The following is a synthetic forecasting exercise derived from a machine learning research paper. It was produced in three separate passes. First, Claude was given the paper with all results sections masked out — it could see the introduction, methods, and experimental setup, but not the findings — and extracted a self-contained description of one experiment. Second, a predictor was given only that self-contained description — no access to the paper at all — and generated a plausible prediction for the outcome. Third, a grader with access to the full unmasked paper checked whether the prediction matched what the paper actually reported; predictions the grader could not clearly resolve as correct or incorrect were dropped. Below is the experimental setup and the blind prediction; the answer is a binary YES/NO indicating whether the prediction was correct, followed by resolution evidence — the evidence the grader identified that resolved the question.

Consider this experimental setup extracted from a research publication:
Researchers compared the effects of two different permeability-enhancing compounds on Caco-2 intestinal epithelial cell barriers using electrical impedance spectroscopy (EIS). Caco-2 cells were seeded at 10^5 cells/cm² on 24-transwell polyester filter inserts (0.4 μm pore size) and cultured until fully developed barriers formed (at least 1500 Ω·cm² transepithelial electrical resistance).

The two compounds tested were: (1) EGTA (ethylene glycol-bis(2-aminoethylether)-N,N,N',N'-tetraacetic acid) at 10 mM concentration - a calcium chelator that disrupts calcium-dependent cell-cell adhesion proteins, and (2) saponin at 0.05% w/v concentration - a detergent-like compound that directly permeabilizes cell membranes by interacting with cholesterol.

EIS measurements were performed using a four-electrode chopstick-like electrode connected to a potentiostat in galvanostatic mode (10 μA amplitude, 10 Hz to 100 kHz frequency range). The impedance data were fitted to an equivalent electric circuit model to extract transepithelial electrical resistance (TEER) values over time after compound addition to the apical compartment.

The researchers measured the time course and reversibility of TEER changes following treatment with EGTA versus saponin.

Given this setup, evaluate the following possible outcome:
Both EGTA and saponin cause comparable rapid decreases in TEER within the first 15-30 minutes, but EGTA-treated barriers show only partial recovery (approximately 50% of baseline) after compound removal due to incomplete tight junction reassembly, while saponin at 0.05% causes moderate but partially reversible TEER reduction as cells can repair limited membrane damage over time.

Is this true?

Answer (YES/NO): NO